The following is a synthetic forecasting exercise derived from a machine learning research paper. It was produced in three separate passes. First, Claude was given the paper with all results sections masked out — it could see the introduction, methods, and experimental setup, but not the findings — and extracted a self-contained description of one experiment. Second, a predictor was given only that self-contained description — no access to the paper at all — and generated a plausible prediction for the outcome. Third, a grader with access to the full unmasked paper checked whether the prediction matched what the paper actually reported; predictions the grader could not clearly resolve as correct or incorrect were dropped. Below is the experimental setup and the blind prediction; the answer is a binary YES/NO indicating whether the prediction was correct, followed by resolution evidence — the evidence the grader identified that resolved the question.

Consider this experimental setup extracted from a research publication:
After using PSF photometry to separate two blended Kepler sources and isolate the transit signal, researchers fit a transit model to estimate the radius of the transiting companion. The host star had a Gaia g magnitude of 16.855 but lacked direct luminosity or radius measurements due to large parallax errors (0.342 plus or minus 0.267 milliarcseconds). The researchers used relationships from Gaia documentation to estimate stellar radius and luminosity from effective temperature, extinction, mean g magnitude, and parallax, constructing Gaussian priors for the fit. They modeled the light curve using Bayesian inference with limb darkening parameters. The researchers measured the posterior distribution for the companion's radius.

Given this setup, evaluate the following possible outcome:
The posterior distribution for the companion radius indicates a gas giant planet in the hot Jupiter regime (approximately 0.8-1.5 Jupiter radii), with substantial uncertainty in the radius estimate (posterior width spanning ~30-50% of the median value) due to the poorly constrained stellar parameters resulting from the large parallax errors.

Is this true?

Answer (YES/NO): NO